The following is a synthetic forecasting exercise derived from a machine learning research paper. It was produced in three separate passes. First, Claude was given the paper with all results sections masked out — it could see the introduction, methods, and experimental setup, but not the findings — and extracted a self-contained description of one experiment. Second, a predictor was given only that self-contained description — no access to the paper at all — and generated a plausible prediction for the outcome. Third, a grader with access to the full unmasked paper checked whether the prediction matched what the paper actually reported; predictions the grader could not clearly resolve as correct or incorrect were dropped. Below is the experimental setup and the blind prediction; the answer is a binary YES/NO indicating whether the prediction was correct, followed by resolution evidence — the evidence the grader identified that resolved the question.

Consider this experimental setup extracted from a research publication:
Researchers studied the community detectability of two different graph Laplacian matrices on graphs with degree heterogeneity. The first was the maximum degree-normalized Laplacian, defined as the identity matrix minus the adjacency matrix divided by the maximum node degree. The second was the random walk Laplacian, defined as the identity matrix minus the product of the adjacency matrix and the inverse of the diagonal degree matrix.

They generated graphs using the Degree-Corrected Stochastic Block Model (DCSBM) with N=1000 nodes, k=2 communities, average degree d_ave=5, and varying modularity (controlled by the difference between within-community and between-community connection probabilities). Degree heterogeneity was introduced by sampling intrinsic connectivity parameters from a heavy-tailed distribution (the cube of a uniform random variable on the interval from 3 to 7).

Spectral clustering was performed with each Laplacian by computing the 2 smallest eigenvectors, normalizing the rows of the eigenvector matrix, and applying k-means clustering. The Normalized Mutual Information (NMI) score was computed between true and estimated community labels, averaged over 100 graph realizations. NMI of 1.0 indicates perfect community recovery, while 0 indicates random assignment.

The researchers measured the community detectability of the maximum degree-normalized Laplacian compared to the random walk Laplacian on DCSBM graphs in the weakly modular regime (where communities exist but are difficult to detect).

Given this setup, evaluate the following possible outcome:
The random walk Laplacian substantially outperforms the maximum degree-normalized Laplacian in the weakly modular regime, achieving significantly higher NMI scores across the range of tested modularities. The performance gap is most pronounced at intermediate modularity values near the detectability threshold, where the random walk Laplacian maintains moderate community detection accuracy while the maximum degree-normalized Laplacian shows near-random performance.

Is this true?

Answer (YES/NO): NO